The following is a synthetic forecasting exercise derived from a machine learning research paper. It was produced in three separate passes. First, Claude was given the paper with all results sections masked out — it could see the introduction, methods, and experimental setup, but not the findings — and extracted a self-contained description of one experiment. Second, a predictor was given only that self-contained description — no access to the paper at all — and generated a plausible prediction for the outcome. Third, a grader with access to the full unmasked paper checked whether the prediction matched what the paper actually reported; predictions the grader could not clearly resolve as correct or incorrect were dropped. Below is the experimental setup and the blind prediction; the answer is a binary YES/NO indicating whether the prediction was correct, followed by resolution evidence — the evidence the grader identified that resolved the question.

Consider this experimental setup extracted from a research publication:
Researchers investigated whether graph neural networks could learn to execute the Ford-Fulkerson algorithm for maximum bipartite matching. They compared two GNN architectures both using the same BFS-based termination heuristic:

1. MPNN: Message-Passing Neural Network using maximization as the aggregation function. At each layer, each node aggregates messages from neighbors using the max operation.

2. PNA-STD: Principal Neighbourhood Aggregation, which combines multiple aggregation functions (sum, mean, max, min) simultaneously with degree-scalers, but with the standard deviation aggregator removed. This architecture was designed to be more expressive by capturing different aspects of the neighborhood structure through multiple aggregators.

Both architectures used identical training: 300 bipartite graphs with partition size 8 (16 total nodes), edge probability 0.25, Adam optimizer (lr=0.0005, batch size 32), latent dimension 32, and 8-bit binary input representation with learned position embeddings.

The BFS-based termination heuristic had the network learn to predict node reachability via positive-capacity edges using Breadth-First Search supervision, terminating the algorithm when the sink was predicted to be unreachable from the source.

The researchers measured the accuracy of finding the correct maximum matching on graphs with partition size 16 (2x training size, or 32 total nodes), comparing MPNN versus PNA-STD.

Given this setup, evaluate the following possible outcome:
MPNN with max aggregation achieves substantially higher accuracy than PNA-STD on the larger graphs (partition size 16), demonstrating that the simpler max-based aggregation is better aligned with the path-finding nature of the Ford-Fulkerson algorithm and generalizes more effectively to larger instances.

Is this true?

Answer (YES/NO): NO